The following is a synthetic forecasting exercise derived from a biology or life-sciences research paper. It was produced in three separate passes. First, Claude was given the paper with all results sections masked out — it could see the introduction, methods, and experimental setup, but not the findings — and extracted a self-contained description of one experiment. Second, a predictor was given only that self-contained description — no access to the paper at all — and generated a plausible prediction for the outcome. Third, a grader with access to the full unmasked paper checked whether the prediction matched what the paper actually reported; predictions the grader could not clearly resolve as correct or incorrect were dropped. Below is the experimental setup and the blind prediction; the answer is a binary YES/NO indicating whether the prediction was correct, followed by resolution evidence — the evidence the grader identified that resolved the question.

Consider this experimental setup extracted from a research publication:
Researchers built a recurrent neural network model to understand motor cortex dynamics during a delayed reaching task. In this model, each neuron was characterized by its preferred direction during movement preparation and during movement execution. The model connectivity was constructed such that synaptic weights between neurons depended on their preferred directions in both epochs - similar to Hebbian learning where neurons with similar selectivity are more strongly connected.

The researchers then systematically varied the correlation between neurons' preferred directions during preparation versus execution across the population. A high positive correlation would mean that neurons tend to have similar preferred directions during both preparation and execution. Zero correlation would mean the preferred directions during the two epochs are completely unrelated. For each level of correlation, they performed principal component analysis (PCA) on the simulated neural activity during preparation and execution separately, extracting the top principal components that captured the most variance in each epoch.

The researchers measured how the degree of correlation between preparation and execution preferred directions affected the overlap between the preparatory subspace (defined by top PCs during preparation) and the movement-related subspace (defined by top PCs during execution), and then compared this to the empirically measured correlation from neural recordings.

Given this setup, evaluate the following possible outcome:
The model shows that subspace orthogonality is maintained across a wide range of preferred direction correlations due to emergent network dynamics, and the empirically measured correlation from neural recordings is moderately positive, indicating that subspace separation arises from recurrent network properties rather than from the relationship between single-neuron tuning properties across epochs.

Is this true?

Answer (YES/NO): NO